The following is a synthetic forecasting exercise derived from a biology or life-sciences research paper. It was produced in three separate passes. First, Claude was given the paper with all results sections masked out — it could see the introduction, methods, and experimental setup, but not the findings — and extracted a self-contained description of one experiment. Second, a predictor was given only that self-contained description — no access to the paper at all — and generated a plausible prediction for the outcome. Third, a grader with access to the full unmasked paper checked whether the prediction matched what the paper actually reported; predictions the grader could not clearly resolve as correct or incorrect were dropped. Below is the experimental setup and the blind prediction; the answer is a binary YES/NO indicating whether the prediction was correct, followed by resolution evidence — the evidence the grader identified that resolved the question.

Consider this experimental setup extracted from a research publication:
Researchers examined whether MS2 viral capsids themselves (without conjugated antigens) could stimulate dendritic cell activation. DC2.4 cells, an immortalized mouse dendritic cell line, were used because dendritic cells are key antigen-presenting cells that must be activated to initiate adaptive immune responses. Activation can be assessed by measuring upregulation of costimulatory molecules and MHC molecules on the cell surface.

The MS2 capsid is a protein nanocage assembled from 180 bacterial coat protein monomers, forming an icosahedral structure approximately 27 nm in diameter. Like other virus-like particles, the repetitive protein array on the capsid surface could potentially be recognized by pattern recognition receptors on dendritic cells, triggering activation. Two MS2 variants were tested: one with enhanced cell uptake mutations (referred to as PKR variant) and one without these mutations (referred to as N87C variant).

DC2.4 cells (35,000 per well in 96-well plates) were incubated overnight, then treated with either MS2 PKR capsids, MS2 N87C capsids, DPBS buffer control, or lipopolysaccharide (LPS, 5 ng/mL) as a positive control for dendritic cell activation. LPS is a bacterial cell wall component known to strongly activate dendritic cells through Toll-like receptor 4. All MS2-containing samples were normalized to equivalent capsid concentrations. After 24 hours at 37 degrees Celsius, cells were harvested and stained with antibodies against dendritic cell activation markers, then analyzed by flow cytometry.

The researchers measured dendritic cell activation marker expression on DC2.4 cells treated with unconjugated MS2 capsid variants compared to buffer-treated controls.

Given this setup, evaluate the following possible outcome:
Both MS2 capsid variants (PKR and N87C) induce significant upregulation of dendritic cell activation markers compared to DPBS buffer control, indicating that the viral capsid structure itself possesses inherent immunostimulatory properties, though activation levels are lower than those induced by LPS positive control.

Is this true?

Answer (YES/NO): YES